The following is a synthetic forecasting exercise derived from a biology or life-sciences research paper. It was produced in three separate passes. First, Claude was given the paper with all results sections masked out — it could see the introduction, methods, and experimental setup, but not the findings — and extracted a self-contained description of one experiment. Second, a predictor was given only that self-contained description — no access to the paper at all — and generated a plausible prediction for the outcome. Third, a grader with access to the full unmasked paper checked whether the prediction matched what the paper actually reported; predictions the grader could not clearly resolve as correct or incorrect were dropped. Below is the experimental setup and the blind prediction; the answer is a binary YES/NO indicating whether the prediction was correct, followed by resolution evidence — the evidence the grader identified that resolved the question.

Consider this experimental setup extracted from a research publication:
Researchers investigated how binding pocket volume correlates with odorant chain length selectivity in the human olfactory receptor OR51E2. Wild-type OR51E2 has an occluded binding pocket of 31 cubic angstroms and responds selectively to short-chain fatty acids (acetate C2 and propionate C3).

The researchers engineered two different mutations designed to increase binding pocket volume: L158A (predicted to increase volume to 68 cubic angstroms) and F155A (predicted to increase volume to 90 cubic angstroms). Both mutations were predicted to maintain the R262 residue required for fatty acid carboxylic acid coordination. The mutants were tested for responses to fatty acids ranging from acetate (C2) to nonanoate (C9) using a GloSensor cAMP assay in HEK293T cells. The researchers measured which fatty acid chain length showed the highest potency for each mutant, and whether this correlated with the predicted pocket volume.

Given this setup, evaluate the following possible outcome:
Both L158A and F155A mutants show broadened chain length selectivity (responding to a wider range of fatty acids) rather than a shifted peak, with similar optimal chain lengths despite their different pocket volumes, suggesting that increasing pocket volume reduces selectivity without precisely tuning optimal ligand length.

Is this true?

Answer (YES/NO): NO